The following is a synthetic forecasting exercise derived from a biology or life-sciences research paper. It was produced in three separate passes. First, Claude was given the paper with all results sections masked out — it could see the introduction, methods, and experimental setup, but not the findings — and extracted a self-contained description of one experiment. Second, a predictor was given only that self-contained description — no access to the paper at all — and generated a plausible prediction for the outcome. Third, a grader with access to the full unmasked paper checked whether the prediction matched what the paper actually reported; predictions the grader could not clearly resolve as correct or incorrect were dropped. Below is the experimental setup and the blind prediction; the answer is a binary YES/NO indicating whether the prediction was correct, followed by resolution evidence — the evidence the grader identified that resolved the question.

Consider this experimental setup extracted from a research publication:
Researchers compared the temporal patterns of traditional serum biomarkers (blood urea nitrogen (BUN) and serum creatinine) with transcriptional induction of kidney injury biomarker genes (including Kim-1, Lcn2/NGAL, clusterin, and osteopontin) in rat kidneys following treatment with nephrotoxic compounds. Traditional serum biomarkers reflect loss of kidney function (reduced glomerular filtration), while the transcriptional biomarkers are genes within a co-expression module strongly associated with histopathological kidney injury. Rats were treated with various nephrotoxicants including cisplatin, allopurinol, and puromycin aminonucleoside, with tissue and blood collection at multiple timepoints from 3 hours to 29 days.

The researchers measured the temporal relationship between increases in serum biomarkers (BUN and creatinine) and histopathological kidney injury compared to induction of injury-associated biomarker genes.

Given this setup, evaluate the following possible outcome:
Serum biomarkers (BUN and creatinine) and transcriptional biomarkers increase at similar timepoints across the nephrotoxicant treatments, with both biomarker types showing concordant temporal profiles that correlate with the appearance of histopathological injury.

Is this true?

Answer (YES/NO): NO